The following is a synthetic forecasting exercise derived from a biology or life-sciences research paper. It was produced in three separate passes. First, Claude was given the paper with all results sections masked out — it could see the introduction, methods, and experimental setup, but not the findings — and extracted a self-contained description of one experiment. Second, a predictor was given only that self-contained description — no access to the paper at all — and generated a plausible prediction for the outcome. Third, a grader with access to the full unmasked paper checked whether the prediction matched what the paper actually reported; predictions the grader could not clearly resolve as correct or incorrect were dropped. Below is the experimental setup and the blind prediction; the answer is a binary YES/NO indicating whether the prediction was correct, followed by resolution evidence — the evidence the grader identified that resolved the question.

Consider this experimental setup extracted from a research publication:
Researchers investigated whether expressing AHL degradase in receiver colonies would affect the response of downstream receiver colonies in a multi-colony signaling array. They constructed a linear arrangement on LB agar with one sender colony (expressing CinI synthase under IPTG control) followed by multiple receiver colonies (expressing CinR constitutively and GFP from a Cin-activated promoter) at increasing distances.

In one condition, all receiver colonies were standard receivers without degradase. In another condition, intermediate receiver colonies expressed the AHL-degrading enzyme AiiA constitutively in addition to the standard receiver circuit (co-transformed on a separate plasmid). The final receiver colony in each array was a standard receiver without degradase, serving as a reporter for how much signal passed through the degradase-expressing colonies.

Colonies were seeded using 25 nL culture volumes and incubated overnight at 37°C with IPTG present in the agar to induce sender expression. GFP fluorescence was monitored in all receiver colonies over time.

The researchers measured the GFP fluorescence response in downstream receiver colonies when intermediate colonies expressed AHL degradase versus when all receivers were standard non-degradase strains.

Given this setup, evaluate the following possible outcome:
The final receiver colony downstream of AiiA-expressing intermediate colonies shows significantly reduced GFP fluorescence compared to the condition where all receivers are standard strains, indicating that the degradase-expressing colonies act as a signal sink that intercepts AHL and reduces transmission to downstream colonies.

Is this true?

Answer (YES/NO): YES